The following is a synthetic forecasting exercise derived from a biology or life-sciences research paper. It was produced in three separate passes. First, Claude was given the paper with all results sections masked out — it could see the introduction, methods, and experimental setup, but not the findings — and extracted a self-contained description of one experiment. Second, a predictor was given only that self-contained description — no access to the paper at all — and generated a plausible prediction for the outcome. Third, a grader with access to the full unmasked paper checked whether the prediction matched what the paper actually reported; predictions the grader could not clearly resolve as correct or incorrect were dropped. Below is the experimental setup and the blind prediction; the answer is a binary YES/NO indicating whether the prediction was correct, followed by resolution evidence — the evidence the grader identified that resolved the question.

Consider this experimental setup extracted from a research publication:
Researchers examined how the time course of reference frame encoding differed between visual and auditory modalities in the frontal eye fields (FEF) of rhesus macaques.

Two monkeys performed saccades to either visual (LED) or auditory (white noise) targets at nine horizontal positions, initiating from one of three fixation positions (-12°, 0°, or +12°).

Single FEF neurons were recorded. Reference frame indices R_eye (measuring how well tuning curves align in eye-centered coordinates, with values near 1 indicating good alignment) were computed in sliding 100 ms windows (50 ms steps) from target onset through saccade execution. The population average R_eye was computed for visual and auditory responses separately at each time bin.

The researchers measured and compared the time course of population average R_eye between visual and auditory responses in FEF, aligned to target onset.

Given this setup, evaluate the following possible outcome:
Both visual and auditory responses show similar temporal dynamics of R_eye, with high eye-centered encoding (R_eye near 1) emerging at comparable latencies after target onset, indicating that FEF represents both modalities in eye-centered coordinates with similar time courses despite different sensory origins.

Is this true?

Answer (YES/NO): NO